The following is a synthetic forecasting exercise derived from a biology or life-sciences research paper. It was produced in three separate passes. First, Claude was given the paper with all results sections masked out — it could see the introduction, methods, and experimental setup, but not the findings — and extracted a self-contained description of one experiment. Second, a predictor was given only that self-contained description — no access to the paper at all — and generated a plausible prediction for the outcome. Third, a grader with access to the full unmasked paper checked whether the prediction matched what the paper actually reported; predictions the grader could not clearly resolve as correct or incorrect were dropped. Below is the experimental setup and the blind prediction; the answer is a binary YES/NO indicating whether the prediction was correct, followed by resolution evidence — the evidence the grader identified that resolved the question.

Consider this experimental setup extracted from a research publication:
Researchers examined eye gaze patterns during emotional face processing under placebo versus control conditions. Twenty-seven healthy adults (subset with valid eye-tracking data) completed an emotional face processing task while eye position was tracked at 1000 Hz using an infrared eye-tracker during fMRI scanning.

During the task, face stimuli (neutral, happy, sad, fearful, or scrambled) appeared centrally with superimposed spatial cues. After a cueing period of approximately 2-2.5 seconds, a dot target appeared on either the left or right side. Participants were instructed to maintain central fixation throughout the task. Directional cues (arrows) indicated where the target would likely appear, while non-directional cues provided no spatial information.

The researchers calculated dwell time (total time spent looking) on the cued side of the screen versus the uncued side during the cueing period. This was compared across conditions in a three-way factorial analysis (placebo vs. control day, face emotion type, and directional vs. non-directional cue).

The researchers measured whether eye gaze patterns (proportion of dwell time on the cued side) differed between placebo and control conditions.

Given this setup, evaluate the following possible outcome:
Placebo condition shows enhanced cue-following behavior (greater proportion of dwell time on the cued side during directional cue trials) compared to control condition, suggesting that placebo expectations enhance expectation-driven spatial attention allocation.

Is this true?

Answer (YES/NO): NO